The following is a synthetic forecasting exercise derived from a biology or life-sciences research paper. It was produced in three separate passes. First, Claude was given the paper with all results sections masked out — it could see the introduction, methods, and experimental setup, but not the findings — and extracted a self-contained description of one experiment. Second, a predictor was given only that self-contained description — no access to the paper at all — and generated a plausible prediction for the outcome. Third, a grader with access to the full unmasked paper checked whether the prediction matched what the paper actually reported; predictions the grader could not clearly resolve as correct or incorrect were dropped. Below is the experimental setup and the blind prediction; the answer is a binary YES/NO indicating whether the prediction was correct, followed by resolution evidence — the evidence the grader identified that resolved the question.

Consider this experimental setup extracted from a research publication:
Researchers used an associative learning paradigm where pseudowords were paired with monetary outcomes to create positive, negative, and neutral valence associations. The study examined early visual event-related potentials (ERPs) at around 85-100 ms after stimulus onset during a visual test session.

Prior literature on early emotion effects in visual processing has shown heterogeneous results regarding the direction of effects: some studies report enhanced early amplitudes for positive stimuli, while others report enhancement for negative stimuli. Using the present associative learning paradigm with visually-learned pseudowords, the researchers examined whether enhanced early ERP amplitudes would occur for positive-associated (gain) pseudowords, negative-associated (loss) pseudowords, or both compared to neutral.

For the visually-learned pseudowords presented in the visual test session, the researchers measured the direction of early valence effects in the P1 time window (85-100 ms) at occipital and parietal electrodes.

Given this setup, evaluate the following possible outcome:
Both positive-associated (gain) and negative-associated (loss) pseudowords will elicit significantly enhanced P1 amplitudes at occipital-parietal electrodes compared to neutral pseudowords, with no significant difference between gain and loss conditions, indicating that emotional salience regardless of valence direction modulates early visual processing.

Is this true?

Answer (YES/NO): NO